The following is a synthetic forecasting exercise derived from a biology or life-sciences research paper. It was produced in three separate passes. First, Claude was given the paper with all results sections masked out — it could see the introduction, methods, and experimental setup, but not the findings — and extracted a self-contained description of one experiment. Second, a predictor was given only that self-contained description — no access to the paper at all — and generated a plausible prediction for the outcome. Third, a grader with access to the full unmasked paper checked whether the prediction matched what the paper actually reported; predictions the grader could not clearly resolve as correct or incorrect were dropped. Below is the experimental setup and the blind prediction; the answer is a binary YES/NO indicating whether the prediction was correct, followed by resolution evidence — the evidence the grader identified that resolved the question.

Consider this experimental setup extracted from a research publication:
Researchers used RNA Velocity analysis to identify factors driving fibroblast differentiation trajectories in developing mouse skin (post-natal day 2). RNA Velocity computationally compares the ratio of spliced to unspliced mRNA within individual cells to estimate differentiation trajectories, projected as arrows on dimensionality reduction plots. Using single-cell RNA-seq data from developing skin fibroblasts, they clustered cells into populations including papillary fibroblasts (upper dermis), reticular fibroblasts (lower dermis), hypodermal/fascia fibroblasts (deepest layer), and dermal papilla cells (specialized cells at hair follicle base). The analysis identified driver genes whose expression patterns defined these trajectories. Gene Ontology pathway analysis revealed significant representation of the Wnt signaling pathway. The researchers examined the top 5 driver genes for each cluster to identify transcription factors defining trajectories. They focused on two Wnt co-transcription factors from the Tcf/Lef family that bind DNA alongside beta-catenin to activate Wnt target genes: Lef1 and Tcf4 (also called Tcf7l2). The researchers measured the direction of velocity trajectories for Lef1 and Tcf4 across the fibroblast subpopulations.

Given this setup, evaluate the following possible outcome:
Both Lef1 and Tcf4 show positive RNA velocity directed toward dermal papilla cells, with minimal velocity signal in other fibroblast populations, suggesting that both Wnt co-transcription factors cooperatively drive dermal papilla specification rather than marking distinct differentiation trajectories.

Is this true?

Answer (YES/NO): NO